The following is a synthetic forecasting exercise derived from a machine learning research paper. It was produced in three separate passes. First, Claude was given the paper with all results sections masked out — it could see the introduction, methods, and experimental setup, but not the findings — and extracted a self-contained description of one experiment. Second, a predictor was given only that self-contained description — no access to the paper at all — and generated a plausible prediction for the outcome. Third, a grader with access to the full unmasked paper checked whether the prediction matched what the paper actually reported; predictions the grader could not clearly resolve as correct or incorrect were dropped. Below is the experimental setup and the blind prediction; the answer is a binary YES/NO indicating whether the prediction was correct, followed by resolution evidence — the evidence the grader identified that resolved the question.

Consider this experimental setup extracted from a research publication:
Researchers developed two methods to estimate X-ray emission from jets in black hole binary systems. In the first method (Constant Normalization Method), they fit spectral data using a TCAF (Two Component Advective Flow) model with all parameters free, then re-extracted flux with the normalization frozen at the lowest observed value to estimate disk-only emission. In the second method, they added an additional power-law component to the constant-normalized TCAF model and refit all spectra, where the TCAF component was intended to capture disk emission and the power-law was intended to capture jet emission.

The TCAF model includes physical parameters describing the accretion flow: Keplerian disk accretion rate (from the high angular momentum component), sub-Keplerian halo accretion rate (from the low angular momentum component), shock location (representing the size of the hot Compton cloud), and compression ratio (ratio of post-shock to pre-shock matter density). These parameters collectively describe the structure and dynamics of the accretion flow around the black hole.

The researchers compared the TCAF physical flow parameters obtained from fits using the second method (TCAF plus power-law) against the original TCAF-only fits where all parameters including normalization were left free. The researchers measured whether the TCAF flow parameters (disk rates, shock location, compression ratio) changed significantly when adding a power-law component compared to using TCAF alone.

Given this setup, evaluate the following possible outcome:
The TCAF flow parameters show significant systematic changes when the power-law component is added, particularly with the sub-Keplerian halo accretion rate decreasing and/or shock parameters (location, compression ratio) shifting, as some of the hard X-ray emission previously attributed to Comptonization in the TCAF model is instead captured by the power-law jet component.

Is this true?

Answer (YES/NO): NO